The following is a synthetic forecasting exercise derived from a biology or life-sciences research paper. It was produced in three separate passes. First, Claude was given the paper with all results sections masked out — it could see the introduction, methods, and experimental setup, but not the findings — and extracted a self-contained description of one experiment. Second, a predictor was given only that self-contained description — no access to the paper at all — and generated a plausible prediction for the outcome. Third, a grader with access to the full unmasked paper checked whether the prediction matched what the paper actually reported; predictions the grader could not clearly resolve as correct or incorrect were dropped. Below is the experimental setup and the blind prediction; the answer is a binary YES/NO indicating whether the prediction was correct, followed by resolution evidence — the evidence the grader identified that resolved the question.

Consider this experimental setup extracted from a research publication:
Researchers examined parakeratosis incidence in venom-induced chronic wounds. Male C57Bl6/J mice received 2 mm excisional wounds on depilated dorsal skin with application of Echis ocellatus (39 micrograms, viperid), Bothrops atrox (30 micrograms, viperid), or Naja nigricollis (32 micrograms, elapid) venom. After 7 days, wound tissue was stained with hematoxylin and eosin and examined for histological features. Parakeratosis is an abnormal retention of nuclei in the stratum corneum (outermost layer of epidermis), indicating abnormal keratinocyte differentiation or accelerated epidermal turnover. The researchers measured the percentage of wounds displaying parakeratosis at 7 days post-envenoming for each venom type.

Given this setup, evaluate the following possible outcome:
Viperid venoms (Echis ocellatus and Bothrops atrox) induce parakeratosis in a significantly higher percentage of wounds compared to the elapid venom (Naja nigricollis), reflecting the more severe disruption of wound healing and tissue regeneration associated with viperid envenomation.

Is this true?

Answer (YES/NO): NO